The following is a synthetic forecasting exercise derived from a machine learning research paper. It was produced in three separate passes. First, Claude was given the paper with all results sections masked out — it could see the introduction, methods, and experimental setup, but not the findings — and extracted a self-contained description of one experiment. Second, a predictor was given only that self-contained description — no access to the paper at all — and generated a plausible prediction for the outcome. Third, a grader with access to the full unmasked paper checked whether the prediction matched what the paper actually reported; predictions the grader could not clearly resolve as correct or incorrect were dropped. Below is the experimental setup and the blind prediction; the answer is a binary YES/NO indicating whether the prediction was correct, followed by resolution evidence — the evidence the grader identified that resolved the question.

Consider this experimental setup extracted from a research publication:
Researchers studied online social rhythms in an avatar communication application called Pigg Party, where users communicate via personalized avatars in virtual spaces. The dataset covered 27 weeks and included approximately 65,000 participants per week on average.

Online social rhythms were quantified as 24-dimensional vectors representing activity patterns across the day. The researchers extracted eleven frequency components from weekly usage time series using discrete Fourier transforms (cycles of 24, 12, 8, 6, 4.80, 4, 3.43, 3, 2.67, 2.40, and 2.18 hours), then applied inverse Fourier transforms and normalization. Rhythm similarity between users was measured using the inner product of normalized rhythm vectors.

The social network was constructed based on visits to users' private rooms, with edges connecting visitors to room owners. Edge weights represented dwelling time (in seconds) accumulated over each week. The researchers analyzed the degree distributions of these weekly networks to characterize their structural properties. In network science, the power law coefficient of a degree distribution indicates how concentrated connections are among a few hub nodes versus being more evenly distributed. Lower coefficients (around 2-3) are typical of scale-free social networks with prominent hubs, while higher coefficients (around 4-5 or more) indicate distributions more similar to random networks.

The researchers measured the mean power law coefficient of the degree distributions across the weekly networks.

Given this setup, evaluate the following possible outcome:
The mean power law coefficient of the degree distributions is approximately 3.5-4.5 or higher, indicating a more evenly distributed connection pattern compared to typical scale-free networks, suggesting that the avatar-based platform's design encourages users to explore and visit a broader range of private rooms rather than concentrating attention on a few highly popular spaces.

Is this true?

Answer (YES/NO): YES